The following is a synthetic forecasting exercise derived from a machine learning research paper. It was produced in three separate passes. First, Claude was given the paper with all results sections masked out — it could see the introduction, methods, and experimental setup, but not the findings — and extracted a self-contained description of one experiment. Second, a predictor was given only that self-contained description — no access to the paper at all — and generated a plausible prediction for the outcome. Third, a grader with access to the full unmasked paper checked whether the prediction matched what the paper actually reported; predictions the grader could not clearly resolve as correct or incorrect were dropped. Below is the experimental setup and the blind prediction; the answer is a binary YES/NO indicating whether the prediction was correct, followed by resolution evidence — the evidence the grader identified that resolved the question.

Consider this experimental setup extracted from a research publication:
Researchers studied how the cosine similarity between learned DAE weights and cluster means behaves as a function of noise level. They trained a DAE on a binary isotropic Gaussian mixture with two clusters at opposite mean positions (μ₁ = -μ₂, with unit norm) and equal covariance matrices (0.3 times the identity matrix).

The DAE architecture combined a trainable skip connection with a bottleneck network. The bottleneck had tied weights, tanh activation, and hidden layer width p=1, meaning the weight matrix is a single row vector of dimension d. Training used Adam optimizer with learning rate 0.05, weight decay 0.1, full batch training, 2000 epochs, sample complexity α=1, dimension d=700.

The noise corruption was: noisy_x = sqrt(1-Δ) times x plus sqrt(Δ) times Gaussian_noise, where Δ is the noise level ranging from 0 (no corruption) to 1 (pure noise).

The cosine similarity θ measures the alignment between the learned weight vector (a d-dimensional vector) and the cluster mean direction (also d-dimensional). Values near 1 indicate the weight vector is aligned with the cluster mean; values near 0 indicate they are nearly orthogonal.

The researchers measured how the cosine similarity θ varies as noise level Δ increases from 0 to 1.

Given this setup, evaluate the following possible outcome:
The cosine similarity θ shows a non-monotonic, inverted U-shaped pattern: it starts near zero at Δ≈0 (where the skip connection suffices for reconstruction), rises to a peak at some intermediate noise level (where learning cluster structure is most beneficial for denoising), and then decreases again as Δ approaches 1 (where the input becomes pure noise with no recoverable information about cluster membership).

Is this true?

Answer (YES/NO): YES